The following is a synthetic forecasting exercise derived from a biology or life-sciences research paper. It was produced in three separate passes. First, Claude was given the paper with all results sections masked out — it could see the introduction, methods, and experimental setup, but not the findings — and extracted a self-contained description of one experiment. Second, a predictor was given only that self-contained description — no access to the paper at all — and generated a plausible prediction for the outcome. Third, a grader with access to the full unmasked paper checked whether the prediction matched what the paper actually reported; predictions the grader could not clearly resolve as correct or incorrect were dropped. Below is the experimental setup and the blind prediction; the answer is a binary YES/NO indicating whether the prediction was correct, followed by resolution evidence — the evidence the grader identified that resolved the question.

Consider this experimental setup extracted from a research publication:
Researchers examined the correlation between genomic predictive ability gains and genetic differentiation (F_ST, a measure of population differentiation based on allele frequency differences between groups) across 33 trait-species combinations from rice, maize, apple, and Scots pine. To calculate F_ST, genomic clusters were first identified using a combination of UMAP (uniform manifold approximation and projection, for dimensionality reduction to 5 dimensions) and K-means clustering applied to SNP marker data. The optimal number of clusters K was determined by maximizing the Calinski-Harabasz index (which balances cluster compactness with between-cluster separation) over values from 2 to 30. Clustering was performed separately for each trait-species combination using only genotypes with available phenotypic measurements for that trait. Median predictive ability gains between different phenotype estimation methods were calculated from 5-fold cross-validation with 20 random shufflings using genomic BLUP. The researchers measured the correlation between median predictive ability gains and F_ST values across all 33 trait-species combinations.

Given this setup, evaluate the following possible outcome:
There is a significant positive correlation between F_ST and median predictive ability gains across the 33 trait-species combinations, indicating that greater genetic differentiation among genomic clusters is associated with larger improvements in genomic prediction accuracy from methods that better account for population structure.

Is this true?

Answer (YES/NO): NO